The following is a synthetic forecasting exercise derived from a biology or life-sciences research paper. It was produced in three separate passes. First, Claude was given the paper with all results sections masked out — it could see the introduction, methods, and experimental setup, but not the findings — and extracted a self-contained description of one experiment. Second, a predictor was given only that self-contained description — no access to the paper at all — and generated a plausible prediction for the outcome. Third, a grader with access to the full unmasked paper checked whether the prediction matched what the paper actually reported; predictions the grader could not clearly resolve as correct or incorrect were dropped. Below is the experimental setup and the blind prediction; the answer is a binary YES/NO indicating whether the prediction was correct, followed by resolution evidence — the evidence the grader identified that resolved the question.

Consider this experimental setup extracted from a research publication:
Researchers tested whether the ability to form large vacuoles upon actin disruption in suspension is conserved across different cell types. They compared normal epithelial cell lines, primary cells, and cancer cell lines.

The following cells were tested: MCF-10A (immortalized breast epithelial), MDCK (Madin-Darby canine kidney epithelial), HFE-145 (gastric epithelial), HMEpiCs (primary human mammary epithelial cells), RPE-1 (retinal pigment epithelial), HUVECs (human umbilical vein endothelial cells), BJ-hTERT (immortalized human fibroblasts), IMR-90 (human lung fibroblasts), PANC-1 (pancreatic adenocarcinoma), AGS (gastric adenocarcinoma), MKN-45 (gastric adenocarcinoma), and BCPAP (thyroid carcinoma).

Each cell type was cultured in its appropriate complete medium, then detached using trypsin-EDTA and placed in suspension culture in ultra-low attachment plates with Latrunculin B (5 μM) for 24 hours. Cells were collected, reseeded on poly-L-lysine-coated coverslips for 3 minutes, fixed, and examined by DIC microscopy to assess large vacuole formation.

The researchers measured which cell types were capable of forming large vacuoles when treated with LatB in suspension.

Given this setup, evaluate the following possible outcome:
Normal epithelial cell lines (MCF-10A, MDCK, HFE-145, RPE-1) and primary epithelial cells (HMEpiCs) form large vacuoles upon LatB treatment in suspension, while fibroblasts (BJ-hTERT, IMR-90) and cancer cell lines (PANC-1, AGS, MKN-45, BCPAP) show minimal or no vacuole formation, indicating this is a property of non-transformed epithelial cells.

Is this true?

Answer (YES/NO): NO